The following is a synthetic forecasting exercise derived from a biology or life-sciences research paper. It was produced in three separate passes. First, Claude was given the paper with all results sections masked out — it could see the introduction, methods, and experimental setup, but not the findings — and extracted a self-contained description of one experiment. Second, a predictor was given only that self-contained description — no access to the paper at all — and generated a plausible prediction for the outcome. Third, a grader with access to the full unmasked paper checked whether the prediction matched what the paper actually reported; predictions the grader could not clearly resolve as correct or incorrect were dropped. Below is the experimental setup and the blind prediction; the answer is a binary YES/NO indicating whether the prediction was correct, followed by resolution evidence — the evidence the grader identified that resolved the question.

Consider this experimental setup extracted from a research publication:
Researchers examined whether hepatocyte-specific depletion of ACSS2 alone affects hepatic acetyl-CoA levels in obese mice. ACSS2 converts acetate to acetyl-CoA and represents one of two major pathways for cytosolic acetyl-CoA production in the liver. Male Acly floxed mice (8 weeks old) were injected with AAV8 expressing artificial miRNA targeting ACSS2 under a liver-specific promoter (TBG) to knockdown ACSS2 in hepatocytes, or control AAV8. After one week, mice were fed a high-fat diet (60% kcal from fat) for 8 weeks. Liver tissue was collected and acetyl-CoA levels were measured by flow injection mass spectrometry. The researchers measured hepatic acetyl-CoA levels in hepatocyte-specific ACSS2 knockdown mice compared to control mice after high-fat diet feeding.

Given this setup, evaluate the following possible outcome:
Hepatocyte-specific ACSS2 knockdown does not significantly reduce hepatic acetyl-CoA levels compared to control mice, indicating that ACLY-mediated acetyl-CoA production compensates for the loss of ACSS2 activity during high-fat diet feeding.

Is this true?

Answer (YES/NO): NO